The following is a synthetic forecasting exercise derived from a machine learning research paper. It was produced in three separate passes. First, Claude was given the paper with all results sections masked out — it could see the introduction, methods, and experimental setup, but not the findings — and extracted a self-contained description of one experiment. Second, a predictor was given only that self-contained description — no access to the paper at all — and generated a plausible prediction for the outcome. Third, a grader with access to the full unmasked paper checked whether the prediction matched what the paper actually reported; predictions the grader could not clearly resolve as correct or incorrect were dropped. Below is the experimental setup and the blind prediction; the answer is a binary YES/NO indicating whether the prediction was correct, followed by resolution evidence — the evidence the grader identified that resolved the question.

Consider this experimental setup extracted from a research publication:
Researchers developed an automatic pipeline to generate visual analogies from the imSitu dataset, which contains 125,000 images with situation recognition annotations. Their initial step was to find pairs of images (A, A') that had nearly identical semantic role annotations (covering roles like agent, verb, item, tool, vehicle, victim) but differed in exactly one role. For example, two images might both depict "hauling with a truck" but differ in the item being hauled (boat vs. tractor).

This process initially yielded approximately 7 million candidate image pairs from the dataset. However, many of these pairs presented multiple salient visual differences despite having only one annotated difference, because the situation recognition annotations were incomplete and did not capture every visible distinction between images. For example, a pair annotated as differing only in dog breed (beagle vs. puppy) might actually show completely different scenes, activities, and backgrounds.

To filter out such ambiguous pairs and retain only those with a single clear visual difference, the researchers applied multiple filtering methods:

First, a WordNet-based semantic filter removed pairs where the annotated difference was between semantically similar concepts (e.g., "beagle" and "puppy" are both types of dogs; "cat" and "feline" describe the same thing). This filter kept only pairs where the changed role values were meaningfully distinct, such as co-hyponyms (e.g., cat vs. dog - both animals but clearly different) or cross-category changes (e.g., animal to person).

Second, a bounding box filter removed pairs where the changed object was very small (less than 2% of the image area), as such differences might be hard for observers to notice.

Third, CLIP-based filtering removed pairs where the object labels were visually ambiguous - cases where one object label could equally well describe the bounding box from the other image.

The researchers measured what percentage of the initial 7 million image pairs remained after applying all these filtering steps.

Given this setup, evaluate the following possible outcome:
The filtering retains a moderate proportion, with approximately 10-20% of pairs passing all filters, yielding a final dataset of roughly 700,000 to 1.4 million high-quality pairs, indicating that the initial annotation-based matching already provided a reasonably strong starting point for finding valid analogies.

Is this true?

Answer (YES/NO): NO